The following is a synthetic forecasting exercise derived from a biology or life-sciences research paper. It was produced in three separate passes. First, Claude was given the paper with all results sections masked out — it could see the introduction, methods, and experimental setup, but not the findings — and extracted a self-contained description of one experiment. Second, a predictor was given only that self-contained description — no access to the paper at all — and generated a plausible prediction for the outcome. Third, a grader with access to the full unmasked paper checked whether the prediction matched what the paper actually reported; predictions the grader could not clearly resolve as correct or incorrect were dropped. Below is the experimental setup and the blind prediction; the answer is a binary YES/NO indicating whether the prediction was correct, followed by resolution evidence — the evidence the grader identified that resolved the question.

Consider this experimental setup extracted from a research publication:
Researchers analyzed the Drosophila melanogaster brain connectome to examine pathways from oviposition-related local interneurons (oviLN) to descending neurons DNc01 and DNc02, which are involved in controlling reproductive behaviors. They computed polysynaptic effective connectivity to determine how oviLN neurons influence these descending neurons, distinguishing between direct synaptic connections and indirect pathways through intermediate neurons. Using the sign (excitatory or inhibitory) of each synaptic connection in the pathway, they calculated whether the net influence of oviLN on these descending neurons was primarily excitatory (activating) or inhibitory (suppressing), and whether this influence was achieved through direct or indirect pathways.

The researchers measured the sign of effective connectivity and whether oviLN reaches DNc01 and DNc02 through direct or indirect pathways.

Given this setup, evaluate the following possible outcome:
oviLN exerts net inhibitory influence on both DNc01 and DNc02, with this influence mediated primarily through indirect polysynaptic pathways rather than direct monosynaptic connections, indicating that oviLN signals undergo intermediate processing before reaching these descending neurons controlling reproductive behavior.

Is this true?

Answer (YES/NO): YES